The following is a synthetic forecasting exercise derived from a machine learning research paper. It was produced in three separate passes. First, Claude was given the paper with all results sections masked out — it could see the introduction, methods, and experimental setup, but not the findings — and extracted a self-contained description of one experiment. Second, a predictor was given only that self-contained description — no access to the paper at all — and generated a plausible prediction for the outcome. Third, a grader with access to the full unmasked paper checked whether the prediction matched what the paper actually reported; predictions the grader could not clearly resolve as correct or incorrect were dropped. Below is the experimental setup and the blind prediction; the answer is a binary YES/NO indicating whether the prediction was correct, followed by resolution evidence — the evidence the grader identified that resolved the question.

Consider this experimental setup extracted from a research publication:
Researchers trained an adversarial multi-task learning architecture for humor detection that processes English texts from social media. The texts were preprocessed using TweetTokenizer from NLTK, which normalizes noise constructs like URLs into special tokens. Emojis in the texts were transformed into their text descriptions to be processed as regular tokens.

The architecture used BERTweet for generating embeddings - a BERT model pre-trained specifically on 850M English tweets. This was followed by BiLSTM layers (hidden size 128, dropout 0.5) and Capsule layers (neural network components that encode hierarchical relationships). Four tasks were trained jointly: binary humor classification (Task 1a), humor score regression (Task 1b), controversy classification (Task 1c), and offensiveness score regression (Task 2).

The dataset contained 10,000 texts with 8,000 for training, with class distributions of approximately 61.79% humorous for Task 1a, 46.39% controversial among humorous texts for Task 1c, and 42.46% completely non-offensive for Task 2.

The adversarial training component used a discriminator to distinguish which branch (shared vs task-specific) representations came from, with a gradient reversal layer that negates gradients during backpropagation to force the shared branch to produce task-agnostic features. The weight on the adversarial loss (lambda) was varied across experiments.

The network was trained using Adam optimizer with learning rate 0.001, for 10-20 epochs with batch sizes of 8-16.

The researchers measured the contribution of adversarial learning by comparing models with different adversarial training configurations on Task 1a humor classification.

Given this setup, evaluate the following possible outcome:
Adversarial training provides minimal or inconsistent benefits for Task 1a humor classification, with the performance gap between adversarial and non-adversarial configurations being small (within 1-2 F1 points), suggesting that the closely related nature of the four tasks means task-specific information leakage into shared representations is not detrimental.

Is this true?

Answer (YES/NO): YES